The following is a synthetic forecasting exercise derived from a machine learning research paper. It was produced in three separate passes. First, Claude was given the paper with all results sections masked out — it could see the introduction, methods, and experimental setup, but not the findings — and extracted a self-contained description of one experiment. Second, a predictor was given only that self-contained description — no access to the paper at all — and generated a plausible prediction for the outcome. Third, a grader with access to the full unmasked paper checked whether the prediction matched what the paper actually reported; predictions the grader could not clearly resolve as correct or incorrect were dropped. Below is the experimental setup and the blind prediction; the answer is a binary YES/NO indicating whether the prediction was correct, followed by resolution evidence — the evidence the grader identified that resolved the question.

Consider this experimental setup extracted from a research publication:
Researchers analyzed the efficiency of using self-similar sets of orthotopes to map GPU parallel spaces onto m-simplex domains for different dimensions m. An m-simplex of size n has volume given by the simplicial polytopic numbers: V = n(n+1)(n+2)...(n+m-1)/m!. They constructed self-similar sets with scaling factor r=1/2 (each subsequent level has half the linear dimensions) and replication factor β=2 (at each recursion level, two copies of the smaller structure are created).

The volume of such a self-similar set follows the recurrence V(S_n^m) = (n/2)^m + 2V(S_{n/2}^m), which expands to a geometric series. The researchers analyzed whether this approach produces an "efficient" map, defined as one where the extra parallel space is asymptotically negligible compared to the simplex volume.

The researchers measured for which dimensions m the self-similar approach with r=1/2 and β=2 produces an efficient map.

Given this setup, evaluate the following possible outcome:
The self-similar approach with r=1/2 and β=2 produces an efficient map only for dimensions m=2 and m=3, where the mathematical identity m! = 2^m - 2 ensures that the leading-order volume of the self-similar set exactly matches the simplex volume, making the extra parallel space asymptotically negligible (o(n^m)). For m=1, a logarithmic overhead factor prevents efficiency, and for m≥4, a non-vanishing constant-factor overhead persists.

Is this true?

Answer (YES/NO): NO